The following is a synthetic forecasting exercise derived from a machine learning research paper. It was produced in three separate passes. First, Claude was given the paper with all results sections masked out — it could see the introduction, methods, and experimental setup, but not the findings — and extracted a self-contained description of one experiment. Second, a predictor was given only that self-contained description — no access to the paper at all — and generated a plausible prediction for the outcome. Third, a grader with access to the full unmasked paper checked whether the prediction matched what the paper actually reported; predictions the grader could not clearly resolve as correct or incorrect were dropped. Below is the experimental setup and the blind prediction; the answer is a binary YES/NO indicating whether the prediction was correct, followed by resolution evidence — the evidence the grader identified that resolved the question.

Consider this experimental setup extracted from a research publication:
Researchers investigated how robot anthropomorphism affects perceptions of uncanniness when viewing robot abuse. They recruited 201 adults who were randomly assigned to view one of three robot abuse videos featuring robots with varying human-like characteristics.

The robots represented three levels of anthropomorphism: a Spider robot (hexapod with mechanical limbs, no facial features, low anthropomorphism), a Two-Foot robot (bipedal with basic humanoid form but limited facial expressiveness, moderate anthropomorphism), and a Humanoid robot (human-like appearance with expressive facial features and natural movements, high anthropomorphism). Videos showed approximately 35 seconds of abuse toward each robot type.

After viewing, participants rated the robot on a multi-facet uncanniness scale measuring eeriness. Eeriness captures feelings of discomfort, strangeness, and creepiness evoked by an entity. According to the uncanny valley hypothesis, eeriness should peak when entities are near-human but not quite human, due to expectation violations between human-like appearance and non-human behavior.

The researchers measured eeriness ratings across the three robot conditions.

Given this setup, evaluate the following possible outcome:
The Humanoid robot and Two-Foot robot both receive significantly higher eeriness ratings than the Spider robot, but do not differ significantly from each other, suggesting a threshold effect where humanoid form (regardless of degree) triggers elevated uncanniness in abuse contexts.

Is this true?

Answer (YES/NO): NO